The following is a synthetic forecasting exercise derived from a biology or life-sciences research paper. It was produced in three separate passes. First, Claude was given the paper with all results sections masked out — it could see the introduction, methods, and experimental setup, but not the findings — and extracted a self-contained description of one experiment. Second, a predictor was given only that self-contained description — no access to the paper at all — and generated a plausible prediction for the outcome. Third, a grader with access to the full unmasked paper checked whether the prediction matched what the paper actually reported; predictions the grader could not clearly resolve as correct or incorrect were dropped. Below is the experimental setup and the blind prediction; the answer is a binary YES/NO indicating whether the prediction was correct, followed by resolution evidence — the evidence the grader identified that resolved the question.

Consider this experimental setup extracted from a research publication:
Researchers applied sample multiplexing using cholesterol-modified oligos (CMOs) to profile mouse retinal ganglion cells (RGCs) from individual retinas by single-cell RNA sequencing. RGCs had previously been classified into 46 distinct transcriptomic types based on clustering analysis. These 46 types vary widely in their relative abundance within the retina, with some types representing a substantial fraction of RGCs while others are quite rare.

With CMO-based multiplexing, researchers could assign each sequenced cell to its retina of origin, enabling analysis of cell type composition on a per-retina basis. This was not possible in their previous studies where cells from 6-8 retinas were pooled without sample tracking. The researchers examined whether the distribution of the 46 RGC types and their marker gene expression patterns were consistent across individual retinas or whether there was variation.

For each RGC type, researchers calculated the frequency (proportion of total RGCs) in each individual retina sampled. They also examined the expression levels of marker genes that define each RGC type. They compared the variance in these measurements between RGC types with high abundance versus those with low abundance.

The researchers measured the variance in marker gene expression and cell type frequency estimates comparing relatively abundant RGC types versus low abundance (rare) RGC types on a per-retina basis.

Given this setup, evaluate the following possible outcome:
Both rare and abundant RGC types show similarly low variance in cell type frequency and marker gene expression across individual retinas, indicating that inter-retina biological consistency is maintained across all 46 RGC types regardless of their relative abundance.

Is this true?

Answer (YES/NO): NO